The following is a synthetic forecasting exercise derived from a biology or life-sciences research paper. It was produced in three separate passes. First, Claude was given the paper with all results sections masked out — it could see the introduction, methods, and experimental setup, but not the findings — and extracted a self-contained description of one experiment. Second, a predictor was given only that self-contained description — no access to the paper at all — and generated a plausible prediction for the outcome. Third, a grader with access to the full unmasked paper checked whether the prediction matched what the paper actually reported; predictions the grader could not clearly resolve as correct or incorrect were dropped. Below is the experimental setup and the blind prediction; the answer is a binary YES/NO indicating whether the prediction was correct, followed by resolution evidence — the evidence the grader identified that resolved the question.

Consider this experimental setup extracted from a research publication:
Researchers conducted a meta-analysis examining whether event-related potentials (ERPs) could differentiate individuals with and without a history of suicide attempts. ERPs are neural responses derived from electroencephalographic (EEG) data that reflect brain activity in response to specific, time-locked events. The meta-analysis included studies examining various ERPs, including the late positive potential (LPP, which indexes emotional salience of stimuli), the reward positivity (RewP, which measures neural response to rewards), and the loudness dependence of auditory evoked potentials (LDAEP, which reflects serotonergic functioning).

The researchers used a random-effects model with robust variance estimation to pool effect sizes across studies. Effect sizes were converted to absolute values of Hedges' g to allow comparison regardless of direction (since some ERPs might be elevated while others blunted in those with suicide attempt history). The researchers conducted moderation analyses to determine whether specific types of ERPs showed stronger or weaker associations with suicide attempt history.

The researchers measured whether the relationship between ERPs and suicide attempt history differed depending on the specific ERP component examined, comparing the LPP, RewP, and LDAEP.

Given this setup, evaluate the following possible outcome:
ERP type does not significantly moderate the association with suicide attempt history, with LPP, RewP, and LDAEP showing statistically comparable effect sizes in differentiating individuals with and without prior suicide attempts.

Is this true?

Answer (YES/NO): NO